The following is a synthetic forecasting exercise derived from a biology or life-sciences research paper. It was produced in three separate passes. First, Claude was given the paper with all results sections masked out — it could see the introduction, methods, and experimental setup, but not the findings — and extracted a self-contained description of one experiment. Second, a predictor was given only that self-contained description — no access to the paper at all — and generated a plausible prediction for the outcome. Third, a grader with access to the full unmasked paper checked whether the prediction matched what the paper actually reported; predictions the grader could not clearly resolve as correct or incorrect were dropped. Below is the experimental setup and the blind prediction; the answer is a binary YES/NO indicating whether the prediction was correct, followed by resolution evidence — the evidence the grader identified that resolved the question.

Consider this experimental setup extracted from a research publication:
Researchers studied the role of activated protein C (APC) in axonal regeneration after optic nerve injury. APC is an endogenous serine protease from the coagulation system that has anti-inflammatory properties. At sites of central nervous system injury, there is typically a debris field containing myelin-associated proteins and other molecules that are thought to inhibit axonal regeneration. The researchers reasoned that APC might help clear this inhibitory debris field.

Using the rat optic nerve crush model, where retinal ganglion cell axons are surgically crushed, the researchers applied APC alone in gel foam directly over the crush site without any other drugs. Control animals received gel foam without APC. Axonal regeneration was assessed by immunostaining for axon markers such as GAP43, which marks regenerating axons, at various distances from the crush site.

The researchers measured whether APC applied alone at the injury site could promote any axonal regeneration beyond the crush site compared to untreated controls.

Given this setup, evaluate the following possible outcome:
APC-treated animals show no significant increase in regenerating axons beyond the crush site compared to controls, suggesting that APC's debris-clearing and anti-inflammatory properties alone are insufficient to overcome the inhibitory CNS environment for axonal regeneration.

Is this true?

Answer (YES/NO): NO